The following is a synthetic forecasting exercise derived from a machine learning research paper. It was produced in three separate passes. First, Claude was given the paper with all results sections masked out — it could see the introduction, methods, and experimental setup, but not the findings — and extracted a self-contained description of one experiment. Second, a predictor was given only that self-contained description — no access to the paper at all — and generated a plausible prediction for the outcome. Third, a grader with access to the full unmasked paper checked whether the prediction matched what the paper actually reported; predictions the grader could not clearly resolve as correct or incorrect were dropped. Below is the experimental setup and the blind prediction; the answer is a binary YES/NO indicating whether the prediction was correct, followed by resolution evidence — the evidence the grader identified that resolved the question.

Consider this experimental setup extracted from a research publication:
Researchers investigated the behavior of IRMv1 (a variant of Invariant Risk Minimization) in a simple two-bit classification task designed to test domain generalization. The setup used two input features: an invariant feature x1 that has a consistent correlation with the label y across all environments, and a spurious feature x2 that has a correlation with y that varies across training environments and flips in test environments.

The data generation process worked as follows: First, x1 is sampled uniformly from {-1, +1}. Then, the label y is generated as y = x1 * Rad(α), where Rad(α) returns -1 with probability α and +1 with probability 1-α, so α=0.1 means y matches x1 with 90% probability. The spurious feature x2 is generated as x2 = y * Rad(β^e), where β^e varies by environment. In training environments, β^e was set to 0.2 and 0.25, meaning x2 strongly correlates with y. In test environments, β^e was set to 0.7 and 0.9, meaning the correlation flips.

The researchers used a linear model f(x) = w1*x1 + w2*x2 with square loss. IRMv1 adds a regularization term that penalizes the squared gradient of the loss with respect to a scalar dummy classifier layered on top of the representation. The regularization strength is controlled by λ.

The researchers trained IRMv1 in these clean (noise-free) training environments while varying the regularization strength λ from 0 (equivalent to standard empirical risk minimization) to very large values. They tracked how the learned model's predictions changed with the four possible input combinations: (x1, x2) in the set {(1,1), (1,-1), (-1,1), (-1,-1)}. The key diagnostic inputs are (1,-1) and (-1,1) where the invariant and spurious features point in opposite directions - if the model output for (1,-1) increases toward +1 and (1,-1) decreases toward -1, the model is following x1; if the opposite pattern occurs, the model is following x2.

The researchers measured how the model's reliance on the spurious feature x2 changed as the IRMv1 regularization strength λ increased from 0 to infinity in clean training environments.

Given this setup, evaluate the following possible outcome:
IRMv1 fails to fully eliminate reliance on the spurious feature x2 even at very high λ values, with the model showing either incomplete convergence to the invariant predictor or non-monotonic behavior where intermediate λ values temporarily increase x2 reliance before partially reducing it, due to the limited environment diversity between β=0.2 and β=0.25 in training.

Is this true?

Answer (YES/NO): NO